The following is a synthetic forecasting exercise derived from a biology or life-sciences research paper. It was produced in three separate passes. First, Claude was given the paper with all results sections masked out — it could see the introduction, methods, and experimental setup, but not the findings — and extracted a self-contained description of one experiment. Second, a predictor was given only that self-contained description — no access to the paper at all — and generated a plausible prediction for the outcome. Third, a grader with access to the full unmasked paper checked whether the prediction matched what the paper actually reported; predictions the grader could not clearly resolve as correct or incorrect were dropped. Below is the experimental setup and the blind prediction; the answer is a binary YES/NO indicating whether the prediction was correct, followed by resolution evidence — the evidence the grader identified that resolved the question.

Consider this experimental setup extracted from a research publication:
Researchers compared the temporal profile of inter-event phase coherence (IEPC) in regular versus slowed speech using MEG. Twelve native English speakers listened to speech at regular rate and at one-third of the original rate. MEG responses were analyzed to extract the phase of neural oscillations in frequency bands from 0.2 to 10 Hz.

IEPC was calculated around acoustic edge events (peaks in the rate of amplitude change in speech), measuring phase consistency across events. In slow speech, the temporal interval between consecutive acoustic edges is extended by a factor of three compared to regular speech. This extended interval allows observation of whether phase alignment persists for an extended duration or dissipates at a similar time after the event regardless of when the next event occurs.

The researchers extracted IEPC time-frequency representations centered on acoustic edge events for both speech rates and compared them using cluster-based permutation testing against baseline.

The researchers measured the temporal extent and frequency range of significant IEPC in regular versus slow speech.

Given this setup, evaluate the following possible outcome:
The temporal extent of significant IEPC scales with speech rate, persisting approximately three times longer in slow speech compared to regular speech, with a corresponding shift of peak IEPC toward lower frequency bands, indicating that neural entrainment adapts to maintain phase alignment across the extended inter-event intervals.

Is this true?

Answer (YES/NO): NO